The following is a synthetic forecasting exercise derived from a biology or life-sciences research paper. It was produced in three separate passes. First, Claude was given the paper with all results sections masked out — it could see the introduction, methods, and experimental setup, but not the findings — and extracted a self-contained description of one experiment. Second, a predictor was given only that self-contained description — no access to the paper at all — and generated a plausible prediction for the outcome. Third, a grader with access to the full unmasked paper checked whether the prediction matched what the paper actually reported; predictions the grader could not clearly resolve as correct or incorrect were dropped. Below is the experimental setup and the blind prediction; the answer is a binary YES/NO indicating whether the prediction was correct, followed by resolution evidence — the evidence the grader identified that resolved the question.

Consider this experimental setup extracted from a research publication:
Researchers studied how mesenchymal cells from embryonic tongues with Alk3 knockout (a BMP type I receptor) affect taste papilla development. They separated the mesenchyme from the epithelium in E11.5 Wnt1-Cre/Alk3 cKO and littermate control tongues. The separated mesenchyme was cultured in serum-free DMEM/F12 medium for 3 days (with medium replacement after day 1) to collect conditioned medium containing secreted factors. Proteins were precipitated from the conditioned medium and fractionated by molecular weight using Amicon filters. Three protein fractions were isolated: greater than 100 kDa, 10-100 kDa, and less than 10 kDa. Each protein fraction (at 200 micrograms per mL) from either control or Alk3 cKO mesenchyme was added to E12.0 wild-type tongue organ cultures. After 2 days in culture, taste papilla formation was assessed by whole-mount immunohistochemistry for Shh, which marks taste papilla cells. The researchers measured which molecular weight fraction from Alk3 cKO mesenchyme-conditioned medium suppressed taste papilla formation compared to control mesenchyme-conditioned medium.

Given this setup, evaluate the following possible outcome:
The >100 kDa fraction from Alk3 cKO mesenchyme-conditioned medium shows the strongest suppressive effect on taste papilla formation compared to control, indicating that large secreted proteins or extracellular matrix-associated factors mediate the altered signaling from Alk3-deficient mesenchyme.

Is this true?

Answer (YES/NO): NO